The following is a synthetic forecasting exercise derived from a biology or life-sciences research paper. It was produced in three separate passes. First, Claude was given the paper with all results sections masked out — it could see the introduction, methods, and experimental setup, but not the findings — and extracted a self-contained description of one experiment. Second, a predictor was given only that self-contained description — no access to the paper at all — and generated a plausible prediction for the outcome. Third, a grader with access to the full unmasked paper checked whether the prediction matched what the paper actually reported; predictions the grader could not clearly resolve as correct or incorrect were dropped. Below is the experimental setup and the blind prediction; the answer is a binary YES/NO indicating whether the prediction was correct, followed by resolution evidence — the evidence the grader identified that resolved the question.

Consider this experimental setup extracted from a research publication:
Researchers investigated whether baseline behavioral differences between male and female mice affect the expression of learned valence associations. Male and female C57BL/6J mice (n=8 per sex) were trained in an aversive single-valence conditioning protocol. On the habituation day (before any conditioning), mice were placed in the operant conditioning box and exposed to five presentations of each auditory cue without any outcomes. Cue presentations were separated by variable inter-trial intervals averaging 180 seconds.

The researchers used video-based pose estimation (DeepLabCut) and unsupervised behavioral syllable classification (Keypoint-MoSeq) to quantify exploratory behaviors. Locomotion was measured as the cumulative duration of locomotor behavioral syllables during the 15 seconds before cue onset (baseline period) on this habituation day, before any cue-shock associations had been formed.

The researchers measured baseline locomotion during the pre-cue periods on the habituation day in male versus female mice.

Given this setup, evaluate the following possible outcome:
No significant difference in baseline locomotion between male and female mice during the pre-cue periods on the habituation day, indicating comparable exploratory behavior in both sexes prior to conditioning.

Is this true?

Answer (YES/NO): NO